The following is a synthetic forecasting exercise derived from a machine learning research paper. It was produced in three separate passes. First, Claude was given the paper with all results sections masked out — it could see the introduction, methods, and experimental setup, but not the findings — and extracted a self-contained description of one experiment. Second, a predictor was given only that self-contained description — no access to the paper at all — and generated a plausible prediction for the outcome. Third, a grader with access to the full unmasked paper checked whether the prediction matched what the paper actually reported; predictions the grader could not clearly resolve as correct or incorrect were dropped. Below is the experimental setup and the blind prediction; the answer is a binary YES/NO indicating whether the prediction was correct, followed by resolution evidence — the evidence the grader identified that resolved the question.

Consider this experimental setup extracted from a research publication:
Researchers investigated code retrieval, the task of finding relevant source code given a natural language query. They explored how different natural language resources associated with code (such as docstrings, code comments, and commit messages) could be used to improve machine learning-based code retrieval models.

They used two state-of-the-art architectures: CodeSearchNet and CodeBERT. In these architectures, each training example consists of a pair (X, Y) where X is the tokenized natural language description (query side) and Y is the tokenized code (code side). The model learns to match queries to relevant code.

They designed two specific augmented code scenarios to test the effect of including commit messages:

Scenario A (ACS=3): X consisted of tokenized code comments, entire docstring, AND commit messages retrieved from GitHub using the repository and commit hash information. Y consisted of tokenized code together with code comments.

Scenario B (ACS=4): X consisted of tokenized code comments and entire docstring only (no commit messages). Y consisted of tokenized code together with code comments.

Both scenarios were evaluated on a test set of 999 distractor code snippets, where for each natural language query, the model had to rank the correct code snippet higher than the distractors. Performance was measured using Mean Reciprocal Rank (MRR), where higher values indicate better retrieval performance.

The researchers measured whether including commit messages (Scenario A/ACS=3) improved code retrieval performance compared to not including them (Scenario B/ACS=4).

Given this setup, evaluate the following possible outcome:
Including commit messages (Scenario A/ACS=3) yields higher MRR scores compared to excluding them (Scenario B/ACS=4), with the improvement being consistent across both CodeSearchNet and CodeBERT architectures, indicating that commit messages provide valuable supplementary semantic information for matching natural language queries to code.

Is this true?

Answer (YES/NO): NO